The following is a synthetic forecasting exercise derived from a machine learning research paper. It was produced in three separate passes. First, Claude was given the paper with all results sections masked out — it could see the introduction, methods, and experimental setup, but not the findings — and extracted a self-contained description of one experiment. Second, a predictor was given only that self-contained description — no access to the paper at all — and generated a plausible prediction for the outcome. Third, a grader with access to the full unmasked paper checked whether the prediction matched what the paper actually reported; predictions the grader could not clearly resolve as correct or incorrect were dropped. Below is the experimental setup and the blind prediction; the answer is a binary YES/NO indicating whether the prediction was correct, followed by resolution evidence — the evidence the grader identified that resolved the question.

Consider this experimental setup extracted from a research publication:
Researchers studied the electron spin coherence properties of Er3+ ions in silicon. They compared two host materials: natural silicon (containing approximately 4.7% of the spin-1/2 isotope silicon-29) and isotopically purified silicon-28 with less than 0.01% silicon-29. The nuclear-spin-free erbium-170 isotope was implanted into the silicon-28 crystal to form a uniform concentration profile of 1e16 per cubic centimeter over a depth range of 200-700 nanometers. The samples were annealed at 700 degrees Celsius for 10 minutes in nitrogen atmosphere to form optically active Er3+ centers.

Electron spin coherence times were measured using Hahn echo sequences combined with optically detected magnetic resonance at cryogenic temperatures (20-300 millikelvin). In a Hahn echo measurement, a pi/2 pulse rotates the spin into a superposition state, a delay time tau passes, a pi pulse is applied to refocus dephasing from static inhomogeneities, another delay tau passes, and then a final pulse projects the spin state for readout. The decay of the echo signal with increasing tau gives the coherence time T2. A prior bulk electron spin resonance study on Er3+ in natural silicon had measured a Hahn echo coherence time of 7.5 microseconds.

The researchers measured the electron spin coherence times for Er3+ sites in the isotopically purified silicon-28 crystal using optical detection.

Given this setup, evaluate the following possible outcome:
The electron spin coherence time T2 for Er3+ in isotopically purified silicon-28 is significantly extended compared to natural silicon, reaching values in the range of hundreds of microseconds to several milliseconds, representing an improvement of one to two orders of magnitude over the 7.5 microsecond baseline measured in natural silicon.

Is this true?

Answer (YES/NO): YES